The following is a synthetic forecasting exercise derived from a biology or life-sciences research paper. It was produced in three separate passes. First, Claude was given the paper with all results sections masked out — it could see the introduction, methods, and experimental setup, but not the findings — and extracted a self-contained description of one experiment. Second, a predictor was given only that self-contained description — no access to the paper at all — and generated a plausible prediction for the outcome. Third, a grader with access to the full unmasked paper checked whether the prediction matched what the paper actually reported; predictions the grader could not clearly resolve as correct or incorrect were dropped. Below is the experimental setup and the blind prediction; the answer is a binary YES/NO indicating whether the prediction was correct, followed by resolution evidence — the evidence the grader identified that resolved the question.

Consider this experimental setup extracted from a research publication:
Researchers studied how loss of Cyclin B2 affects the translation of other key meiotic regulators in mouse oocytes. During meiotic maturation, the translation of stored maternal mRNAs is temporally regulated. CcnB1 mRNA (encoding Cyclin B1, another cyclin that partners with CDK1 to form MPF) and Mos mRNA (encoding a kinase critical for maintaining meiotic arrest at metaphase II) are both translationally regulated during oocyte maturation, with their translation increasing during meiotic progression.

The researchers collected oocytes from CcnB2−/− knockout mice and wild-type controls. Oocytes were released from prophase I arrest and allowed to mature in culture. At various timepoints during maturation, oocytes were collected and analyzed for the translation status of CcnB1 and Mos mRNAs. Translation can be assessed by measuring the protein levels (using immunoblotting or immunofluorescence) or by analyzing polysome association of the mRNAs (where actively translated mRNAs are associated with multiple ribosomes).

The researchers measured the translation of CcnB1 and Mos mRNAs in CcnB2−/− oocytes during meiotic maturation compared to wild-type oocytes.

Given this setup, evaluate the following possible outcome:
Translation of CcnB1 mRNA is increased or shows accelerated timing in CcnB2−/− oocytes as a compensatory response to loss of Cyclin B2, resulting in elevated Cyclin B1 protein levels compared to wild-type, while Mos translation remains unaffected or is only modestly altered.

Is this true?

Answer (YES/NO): NO